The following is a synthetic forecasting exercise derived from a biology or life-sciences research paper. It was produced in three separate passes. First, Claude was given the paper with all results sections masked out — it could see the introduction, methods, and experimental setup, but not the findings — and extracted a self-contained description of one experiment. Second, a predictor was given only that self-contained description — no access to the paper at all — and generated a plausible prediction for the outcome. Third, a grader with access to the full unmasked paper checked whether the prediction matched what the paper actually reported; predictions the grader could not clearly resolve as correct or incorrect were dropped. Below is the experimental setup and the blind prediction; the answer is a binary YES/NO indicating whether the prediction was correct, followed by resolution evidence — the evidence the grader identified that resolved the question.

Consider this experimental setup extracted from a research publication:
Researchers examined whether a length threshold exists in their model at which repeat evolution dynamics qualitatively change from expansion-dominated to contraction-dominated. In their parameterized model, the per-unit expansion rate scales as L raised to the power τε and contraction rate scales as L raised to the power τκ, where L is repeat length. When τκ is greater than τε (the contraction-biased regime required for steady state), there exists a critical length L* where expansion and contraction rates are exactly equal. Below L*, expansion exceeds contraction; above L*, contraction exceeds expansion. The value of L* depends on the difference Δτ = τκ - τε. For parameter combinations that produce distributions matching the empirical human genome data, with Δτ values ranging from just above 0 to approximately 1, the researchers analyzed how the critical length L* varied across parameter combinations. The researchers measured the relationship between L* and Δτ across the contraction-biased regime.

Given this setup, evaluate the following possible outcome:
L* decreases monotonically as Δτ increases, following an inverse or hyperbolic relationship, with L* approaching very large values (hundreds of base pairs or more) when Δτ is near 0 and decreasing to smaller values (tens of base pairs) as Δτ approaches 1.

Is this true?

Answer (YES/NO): YES